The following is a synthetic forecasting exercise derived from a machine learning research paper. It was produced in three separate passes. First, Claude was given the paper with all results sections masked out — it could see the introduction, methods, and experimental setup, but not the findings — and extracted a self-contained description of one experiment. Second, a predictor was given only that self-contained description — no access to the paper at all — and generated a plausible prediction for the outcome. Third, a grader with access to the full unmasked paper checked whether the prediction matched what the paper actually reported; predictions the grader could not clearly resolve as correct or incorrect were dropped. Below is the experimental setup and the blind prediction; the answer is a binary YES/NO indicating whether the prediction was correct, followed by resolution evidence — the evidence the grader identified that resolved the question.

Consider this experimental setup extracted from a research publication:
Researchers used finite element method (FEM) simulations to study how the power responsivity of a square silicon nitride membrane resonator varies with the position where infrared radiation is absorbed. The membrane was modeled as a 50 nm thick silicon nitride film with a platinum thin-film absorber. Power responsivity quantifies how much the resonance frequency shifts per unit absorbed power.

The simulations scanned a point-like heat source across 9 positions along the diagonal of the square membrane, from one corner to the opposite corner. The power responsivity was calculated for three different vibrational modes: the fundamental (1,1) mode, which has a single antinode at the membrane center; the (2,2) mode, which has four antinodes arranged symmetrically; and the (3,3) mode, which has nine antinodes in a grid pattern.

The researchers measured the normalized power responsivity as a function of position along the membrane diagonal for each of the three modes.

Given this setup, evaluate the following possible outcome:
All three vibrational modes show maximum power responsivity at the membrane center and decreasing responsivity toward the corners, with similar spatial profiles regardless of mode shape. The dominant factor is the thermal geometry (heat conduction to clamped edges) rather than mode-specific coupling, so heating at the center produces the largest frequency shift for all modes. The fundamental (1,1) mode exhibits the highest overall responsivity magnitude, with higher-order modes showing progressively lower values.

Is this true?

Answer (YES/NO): NO